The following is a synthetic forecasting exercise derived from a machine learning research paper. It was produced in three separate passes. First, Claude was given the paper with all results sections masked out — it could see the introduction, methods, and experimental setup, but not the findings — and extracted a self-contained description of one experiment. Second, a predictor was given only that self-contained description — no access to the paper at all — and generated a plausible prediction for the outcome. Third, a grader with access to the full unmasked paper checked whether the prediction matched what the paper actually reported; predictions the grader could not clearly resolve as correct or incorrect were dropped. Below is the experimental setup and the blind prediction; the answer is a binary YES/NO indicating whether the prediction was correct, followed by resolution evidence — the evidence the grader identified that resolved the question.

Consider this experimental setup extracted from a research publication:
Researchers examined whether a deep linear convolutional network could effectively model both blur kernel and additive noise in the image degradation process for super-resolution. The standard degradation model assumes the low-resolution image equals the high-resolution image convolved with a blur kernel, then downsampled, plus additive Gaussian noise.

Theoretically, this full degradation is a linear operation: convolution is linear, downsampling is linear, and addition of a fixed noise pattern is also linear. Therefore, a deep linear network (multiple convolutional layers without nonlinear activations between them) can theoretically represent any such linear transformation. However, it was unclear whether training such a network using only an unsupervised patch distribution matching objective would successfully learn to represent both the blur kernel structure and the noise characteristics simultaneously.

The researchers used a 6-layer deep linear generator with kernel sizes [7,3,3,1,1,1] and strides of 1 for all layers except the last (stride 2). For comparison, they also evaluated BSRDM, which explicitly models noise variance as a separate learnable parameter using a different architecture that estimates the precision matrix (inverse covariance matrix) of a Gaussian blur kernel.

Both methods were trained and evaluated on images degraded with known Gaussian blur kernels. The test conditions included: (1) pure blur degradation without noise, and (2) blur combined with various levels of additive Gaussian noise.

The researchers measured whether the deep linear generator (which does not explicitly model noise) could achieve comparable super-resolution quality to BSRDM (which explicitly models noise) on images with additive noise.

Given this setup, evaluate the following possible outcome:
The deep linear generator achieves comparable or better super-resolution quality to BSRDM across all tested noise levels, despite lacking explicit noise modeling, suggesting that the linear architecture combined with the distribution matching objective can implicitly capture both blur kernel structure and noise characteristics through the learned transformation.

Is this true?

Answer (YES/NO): YES